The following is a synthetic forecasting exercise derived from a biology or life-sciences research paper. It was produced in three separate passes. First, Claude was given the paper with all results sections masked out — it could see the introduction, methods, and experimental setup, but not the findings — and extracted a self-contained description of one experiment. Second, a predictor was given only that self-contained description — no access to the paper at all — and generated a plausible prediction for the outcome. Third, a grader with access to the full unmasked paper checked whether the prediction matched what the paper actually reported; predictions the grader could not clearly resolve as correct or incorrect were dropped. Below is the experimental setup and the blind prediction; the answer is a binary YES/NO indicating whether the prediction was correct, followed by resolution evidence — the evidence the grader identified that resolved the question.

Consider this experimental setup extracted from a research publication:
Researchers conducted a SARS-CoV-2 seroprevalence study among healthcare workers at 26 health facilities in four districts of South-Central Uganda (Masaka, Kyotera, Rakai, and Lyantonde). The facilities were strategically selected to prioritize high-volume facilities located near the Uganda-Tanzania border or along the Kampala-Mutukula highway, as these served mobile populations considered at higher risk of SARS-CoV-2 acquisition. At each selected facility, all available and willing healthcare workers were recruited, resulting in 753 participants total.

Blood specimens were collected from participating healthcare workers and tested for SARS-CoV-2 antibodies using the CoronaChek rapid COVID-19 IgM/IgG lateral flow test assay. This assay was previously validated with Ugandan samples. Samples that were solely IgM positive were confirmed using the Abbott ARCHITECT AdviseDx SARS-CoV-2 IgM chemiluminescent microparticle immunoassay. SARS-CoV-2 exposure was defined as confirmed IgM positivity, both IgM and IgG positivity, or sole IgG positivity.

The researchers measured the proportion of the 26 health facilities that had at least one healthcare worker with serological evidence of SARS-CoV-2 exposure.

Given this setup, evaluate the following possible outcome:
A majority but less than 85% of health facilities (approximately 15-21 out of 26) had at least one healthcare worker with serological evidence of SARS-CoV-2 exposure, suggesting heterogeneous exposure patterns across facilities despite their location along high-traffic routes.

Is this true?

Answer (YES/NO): NO